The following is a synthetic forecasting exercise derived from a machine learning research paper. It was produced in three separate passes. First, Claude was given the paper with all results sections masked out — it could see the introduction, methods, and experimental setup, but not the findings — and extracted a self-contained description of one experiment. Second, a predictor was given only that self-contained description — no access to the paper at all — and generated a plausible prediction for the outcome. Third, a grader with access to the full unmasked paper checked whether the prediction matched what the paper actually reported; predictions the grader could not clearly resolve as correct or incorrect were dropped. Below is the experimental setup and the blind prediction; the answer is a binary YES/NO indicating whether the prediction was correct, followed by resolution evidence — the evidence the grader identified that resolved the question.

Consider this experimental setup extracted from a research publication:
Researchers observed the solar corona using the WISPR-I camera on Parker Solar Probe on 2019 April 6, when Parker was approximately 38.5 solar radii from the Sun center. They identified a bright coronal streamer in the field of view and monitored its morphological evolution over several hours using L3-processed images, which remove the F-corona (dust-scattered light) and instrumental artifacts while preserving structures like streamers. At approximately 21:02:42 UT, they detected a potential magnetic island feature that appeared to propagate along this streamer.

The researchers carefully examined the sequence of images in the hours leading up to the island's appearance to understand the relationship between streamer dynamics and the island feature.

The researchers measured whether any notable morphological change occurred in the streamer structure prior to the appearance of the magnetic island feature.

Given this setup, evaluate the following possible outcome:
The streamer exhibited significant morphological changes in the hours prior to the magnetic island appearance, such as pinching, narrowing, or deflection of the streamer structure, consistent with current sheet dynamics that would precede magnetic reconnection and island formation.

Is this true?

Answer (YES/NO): YES